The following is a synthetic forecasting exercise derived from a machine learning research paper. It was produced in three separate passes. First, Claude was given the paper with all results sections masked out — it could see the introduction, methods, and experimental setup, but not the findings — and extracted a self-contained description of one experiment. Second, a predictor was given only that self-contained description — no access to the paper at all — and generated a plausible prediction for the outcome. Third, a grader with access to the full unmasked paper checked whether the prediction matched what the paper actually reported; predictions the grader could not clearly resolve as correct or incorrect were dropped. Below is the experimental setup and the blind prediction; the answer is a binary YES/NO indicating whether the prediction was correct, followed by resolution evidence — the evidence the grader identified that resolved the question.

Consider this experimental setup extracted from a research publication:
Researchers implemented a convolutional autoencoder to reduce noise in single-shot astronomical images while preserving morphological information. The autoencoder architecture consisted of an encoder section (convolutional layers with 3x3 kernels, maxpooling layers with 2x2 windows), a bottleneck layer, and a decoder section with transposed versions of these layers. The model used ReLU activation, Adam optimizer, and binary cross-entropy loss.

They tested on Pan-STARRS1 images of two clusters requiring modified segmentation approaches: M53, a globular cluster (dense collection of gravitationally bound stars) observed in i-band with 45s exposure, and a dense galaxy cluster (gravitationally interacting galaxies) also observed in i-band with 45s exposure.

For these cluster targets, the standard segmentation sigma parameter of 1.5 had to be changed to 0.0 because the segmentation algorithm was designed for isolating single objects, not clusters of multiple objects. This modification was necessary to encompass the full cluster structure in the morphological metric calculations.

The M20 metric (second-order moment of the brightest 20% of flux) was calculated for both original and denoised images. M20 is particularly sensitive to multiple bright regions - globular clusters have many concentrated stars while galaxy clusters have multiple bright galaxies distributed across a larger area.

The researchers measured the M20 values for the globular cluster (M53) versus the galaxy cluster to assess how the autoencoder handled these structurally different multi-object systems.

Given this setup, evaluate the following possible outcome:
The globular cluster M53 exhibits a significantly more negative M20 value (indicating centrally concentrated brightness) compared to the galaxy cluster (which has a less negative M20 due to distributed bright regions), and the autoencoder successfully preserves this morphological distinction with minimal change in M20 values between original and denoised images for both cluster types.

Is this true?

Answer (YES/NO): NO